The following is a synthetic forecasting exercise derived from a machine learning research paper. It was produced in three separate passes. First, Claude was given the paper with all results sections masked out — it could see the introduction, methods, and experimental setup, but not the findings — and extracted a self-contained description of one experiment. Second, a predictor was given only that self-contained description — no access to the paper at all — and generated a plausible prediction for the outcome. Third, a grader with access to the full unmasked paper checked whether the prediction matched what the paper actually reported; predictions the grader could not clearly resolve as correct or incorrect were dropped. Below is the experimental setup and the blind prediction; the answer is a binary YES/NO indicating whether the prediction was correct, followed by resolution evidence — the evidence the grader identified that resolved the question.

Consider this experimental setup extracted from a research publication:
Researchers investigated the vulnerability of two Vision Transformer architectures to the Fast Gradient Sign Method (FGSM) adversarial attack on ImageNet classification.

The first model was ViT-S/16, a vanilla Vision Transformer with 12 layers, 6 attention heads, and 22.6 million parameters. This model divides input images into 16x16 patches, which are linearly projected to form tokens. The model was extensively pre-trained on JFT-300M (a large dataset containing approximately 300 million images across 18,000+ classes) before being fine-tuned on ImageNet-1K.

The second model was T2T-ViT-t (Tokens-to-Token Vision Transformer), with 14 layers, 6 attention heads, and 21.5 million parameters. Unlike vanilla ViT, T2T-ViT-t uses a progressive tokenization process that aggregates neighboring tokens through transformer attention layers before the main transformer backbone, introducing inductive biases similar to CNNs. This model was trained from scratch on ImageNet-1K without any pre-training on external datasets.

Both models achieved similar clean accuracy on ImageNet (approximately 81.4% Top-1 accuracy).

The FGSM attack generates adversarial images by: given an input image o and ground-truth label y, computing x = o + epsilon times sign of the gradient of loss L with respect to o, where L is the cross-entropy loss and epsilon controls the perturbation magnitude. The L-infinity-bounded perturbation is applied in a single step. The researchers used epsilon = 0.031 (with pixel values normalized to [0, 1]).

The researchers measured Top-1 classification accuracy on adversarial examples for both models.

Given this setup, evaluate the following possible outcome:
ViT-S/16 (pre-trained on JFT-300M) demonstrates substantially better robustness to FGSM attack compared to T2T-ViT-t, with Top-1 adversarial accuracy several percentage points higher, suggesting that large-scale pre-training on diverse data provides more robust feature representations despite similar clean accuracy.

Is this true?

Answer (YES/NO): NO